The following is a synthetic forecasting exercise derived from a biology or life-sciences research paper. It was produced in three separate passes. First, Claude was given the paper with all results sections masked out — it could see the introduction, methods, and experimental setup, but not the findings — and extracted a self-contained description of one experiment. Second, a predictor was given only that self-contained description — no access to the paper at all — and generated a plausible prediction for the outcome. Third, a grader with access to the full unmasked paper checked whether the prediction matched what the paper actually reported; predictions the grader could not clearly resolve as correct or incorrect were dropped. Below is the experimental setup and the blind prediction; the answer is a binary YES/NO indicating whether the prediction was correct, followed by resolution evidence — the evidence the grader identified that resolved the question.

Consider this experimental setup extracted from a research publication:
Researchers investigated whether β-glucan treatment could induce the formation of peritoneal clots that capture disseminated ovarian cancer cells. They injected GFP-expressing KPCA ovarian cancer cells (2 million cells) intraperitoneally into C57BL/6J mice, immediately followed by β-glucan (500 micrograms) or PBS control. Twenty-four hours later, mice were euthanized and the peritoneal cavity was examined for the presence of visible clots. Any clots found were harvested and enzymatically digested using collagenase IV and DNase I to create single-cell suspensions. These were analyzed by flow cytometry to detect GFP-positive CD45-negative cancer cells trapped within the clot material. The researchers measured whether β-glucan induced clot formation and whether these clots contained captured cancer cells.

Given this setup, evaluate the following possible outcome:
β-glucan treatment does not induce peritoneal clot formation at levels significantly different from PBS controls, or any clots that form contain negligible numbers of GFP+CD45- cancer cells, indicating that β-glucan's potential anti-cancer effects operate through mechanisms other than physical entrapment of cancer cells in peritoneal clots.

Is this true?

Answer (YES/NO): NO